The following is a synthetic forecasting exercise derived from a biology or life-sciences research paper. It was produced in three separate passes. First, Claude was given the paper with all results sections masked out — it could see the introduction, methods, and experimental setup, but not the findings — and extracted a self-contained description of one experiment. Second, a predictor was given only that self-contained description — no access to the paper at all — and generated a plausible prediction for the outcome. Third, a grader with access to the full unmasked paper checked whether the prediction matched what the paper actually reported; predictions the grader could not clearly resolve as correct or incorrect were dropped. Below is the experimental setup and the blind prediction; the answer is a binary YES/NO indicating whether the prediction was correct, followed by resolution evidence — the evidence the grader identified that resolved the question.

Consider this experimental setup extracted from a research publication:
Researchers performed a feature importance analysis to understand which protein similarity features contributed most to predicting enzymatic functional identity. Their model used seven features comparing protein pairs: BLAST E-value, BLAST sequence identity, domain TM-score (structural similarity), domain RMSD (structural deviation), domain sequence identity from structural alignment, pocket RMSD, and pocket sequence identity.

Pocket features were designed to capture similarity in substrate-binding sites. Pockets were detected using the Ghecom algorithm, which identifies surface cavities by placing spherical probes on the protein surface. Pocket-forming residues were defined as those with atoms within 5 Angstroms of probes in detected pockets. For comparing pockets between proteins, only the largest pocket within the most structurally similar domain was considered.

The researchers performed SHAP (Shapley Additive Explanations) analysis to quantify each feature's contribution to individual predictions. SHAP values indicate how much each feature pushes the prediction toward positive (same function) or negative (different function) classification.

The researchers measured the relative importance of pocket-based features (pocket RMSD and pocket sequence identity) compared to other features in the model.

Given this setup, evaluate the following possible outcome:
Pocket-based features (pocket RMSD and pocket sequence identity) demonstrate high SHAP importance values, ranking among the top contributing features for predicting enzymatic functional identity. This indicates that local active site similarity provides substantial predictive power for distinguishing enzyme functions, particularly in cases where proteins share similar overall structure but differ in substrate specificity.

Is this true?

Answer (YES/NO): NO